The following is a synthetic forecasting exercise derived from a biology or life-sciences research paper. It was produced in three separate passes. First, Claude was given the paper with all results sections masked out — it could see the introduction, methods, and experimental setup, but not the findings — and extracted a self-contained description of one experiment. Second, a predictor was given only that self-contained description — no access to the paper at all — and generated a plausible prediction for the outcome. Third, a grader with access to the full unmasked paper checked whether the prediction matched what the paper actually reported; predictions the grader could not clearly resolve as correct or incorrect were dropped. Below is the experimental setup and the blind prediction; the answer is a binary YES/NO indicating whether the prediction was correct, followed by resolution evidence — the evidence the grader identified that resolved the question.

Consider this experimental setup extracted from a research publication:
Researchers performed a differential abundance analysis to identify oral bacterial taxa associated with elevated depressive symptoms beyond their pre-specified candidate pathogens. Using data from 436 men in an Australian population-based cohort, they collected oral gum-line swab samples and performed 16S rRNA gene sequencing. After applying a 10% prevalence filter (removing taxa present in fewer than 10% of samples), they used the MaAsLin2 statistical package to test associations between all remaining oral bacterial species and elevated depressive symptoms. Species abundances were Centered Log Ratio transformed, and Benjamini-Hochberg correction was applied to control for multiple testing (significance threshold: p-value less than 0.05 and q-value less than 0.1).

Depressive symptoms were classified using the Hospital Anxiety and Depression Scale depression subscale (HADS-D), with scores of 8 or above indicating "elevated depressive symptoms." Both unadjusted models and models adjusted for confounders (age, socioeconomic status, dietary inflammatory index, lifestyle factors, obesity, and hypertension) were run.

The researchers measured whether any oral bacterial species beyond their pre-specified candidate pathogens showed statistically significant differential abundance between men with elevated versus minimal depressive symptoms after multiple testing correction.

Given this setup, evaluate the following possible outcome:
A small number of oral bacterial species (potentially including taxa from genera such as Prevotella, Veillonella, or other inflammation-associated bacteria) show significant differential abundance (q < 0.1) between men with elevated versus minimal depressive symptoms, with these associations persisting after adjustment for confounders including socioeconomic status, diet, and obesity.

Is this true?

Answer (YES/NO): NO